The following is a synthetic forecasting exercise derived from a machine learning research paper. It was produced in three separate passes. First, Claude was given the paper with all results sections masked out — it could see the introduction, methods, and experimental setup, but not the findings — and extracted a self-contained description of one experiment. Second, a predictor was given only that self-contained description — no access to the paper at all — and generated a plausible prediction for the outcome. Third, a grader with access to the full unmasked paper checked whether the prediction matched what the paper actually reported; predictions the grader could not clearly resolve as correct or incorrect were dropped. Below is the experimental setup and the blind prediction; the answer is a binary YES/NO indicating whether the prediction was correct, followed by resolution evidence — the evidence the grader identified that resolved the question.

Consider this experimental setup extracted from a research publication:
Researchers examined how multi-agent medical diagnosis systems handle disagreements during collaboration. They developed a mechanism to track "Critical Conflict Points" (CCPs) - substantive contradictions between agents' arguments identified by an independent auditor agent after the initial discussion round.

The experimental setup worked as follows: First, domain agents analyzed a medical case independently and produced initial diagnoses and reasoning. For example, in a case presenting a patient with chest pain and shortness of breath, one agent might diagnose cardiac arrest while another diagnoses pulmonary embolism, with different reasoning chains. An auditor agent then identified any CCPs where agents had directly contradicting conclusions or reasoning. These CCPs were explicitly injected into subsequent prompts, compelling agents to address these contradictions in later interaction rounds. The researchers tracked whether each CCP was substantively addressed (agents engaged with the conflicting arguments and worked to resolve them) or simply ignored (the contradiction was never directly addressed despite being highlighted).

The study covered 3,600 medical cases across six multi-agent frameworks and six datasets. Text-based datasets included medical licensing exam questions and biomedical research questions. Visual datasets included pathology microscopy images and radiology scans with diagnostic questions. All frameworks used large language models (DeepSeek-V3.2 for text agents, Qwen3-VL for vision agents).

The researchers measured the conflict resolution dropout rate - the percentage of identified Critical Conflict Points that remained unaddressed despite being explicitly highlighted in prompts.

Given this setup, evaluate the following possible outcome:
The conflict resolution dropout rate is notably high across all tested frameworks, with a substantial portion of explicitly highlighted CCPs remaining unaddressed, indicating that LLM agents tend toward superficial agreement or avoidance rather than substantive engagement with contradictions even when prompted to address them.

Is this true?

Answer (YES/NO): NO